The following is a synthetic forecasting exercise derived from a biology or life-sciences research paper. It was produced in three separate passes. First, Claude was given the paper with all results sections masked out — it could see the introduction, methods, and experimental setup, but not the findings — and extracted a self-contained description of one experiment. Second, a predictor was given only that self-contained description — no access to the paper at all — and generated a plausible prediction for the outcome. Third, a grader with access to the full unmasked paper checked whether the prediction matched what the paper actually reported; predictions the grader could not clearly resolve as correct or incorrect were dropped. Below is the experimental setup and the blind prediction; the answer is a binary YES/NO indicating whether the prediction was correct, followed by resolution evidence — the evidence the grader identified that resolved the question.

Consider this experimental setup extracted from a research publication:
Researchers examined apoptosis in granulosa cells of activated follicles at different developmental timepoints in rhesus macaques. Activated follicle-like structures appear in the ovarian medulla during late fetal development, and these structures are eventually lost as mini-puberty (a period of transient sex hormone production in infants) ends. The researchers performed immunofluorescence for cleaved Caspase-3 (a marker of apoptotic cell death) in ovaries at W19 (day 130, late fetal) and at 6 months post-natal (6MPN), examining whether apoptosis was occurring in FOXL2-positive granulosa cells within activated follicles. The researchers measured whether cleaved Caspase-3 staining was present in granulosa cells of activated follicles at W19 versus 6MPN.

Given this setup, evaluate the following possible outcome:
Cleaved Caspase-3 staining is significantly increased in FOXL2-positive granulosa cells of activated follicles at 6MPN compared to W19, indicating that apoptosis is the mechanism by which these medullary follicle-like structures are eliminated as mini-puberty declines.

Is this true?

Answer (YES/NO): YES